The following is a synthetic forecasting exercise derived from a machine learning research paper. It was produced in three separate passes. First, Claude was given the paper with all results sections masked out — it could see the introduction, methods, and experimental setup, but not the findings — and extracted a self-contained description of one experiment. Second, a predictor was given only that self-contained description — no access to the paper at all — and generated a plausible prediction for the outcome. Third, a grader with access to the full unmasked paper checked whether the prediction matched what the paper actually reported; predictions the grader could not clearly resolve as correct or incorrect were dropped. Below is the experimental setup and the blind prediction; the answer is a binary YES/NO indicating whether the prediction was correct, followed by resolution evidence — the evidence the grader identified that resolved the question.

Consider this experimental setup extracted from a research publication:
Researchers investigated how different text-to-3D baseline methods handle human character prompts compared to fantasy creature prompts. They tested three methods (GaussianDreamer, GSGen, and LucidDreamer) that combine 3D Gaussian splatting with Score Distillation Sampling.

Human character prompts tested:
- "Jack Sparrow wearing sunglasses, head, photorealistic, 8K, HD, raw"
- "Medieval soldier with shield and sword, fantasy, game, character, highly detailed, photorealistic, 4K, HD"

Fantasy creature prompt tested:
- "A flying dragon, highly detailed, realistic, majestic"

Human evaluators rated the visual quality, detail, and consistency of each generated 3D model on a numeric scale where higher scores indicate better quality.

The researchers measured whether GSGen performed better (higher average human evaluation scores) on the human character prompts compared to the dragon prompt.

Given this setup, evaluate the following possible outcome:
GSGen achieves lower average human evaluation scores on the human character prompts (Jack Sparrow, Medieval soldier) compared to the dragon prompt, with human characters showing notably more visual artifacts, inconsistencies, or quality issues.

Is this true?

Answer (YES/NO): NO